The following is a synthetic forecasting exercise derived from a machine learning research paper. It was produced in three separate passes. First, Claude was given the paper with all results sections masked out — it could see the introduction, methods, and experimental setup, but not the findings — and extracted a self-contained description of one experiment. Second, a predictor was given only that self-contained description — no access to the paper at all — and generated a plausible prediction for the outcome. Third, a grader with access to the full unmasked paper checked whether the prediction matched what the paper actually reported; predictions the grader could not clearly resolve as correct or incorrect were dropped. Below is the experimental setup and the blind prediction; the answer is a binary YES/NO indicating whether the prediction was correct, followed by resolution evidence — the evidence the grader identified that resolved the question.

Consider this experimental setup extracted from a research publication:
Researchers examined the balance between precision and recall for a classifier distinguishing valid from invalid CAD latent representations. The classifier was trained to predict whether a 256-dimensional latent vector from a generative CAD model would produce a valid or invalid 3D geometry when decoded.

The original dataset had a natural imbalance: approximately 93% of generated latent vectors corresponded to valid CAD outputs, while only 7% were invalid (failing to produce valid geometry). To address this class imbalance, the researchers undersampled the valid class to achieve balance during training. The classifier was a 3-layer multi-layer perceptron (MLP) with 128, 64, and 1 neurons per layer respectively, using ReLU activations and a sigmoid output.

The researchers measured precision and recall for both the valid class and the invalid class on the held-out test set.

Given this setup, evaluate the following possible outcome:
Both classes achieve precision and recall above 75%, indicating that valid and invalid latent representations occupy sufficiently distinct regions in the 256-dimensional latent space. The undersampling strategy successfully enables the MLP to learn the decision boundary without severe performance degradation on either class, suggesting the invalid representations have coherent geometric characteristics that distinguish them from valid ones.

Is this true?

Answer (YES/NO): YES